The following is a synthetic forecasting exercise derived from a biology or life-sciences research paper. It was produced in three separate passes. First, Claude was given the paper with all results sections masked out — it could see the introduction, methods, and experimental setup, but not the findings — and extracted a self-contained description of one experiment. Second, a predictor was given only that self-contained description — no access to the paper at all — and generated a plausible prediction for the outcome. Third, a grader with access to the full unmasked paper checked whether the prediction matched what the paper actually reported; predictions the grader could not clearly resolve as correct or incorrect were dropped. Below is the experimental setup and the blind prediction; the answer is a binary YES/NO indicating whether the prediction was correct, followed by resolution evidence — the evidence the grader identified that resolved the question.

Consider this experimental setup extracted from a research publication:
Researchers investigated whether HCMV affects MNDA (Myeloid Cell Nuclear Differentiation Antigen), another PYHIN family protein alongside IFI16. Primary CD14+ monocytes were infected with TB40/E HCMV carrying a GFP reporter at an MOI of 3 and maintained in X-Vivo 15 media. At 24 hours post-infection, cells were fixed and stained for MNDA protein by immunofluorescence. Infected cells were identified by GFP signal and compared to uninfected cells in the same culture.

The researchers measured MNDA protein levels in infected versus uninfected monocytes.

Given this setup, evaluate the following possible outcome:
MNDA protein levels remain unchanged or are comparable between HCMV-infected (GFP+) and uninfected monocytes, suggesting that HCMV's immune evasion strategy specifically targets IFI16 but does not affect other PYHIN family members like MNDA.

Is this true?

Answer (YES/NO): NO